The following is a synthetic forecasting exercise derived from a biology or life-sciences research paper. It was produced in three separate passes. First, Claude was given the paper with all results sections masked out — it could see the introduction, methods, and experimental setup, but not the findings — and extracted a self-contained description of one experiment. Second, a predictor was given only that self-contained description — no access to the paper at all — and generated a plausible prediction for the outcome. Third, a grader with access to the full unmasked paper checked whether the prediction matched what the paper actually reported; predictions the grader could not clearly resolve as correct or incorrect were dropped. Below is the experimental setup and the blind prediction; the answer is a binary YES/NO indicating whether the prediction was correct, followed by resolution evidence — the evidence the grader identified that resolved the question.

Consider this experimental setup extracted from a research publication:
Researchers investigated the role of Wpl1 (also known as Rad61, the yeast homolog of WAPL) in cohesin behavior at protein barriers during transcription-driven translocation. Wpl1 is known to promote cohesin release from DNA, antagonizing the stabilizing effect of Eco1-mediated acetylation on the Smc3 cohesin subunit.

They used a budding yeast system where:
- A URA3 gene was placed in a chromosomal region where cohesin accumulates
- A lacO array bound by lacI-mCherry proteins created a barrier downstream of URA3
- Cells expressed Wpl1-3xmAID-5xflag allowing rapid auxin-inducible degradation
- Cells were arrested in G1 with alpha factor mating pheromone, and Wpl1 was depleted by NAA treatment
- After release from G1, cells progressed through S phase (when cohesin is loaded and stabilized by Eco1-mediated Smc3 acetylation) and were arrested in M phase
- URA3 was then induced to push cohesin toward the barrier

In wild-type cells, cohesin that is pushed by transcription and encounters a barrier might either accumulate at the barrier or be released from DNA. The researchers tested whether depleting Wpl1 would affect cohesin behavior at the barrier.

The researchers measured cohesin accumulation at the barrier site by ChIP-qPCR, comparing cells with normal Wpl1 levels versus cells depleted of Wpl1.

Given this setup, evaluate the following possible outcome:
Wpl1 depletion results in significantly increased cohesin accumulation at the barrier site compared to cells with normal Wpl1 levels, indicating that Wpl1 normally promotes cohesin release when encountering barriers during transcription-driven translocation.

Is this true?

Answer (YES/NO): NO